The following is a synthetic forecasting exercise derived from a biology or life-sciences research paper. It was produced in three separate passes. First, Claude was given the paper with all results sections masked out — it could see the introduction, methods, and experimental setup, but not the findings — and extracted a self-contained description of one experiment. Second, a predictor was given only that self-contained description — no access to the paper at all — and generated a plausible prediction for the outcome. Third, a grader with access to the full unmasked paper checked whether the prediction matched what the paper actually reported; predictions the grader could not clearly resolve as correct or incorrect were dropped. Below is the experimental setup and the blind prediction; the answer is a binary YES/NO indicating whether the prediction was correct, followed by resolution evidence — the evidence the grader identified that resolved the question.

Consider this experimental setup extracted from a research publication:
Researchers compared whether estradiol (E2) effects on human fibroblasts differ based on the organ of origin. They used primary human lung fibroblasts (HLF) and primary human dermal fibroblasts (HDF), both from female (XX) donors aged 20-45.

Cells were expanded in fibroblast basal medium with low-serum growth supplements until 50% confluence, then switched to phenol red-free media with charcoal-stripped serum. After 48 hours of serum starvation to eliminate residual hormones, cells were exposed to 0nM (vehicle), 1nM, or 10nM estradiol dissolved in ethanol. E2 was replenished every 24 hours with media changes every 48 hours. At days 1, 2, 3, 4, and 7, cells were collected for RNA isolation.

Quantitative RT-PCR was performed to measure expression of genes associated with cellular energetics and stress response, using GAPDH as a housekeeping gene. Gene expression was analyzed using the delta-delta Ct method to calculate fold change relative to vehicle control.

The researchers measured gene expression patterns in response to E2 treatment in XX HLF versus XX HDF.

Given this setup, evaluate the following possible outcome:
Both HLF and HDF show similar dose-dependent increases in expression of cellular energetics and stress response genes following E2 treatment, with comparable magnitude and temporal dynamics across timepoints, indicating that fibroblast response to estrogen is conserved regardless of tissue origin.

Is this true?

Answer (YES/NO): NO